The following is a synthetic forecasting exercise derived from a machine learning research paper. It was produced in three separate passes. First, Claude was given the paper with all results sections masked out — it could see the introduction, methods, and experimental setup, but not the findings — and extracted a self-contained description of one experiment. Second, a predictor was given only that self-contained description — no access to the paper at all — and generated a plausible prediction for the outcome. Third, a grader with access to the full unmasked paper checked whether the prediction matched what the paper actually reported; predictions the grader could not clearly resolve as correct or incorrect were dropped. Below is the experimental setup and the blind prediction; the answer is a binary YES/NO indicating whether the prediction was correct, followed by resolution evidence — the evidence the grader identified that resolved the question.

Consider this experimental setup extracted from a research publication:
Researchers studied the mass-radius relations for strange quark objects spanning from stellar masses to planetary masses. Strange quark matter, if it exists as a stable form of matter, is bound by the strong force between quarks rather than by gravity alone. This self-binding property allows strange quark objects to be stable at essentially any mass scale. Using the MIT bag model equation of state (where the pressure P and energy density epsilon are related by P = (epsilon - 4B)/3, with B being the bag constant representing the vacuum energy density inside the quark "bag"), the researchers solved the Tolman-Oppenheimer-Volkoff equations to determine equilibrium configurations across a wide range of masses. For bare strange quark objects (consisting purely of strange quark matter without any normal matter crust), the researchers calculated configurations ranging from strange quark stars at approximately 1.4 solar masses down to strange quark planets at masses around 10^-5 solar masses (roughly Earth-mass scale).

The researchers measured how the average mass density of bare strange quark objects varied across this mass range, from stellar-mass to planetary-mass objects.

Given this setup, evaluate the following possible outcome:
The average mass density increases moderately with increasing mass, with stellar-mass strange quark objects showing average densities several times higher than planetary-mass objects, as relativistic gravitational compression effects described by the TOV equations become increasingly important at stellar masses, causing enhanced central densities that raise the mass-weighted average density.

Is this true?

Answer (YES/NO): NO